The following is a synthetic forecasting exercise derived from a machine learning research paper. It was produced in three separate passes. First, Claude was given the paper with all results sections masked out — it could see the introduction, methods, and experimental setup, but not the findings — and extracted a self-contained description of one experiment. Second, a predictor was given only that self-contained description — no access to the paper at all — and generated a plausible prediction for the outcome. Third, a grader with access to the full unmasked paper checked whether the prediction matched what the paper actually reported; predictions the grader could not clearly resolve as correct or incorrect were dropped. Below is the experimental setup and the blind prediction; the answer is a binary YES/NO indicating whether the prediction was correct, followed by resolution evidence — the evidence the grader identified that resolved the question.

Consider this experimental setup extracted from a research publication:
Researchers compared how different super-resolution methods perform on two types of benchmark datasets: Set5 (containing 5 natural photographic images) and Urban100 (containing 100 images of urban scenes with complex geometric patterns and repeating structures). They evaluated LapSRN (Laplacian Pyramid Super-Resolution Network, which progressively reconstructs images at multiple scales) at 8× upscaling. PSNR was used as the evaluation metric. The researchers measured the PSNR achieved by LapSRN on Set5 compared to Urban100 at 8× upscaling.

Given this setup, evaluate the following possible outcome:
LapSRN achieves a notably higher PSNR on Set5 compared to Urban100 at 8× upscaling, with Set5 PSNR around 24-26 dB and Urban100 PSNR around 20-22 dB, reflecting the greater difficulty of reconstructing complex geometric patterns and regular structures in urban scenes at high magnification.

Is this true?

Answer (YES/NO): YES